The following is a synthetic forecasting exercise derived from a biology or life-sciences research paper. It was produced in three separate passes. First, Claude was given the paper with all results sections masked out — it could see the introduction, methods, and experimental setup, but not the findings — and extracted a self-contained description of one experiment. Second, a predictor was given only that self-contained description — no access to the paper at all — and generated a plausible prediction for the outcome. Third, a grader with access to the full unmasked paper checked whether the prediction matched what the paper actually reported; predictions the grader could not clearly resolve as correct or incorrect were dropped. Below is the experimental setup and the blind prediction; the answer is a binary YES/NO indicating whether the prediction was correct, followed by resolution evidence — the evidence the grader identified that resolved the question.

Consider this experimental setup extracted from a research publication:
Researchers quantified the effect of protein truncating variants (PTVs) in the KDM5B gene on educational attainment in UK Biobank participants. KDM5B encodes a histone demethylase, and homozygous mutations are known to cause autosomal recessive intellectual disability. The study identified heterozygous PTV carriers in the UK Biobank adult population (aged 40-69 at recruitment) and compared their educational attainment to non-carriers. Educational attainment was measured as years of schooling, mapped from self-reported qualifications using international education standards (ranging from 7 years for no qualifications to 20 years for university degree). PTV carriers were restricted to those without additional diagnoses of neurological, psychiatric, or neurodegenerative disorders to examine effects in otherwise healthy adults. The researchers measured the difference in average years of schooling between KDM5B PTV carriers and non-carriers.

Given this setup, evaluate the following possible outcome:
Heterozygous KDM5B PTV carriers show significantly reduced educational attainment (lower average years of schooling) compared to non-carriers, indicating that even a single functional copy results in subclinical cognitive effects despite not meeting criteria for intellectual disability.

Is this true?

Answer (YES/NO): YES